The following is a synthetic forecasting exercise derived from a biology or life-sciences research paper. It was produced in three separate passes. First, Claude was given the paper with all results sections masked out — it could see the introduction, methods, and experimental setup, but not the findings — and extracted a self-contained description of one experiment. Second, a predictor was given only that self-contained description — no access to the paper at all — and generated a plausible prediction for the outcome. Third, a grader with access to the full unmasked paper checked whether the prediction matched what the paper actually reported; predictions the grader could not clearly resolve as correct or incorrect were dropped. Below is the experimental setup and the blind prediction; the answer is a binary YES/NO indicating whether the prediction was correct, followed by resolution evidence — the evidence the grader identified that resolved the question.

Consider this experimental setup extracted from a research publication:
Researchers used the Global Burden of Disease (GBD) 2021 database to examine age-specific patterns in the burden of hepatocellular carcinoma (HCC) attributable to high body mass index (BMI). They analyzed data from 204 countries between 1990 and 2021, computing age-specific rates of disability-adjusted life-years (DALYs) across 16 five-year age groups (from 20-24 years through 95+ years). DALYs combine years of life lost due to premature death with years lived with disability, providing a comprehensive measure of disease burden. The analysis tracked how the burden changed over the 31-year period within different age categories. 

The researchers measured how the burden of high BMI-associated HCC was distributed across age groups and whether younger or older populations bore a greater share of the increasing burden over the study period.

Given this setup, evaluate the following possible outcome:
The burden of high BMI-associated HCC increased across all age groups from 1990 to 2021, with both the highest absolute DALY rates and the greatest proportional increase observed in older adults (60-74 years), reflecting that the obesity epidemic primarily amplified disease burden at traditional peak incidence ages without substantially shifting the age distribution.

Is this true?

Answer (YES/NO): NO